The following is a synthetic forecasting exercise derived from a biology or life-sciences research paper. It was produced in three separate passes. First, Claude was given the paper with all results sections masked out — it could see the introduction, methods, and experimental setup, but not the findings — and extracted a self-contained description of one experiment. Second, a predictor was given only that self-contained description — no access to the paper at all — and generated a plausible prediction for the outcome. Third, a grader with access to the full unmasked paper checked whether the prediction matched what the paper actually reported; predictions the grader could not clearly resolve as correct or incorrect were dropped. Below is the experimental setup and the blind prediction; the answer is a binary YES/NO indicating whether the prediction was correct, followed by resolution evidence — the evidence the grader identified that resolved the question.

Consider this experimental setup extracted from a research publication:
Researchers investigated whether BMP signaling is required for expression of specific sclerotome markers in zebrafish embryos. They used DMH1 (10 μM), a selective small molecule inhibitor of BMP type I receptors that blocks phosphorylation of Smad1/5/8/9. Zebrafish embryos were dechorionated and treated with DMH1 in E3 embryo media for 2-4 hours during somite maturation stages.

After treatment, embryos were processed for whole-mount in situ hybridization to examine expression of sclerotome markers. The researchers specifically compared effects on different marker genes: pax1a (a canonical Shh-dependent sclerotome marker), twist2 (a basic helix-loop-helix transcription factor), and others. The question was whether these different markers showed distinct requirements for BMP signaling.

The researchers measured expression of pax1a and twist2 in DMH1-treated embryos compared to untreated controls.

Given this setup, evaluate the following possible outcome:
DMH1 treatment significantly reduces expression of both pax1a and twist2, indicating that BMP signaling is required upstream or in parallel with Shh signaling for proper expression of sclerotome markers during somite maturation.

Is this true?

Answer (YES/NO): NO